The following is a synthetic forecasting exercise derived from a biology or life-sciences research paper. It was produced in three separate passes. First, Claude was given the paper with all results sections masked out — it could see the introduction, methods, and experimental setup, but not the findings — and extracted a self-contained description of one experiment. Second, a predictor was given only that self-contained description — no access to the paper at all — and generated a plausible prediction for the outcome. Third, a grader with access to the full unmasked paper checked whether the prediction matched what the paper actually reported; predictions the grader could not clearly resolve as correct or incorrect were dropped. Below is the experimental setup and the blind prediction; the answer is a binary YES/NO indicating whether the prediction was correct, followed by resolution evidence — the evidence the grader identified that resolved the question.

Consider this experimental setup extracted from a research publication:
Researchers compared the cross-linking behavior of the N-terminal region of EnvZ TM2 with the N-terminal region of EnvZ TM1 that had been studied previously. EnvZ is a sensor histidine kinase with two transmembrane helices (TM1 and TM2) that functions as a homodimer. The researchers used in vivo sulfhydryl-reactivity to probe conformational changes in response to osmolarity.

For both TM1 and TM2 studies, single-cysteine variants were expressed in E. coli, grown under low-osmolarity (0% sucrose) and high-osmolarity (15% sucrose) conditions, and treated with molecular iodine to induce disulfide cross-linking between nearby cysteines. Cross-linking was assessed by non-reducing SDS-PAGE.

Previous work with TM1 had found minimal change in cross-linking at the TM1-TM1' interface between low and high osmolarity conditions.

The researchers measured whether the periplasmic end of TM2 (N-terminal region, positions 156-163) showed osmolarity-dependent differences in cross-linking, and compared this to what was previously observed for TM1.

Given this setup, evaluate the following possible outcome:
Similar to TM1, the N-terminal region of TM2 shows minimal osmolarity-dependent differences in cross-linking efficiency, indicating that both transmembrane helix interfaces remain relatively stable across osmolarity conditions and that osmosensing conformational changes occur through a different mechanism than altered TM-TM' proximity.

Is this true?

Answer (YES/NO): NO